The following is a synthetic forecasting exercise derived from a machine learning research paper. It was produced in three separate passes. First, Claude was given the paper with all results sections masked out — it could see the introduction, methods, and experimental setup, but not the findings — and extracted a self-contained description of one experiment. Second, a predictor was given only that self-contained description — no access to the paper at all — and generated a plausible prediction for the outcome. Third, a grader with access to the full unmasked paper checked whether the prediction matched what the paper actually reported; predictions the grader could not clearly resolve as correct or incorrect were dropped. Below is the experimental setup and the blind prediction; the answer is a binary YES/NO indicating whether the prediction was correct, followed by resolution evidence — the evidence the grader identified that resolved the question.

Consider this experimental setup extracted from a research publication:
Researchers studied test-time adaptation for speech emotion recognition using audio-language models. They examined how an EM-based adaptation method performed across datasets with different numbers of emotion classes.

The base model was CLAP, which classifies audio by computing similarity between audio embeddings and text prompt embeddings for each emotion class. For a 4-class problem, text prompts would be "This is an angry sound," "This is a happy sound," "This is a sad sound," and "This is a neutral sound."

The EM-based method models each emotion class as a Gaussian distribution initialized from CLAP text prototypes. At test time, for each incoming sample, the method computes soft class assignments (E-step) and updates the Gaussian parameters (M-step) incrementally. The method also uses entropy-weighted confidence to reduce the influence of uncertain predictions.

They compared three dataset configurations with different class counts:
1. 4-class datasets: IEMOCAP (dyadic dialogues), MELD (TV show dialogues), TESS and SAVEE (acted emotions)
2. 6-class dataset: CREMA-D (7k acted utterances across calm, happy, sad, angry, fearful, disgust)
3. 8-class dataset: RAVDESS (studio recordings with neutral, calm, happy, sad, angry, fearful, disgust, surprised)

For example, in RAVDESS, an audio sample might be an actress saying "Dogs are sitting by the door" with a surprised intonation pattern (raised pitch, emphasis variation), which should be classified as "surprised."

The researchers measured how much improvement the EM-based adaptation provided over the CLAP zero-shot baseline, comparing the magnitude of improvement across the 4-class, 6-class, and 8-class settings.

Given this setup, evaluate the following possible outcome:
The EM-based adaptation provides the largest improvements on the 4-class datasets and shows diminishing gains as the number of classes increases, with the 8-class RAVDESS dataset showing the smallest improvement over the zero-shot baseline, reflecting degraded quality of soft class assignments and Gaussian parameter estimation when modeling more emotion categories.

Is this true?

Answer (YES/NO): NO